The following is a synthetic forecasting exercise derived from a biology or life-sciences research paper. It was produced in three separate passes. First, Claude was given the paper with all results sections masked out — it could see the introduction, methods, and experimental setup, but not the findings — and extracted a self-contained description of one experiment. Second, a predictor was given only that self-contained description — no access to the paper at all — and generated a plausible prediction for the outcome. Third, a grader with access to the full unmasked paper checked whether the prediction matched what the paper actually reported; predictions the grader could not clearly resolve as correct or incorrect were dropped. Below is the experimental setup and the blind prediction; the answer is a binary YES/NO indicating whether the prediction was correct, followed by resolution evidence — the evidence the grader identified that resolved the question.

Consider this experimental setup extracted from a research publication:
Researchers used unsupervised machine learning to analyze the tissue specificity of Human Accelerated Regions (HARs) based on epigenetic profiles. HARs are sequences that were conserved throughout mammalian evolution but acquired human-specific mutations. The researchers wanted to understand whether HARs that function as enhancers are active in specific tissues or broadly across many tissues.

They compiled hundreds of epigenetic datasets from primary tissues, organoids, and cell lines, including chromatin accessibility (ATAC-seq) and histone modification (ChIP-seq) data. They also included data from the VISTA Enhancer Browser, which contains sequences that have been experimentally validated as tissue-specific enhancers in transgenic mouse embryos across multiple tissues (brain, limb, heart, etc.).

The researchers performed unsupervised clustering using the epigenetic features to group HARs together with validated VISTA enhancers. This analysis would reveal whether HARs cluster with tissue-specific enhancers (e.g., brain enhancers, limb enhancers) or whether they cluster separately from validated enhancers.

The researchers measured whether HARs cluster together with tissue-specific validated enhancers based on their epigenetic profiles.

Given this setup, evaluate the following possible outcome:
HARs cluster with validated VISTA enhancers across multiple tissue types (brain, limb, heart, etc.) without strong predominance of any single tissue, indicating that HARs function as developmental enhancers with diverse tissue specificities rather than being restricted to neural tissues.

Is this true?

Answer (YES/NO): NO